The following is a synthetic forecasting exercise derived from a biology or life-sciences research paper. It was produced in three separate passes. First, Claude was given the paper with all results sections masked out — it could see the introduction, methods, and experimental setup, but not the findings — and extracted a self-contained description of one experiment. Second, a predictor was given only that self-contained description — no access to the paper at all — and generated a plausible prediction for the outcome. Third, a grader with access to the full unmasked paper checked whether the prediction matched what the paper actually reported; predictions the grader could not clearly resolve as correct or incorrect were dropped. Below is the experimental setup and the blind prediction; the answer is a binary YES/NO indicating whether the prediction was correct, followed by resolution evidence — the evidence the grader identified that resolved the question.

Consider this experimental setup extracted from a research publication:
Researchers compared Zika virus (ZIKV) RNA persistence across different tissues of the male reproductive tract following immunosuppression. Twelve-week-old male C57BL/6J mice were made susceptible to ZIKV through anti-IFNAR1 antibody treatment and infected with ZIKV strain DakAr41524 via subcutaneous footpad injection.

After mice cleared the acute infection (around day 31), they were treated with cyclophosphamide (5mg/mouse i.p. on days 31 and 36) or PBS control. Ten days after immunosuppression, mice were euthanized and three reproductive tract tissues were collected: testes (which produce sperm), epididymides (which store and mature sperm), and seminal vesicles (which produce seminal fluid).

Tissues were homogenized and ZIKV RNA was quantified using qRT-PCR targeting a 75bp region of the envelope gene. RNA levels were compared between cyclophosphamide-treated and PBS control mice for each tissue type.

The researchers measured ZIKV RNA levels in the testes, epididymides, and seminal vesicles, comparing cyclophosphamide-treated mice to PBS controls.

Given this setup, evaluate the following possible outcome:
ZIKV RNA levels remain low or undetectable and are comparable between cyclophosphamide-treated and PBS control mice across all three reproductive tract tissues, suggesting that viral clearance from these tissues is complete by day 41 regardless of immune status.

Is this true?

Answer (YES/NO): NO